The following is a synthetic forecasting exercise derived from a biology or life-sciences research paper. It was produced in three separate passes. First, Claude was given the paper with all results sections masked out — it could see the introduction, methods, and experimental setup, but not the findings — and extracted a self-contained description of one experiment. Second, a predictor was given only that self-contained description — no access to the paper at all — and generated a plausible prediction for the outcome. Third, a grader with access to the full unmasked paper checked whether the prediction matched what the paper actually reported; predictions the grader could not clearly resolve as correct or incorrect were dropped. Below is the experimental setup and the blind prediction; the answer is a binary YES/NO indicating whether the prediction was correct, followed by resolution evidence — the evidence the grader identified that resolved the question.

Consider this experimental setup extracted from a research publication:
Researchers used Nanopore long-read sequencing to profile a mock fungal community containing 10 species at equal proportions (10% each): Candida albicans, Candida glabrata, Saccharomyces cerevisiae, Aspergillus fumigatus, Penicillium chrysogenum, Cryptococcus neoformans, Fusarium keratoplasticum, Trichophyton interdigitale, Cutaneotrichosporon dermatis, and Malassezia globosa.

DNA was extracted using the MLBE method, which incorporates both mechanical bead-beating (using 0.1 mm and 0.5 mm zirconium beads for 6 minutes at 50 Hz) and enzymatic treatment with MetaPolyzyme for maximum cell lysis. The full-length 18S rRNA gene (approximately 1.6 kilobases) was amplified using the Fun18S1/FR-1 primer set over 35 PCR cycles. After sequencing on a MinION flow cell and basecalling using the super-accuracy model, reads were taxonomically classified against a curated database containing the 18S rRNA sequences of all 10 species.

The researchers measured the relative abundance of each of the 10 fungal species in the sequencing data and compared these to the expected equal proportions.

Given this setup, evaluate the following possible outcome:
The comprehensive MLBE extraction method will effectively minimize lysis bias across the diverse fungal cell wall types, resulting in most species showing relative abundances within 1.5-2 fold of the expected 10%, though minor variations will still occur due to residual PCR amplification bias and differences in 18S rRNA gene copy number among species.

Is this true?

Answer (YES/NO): NO